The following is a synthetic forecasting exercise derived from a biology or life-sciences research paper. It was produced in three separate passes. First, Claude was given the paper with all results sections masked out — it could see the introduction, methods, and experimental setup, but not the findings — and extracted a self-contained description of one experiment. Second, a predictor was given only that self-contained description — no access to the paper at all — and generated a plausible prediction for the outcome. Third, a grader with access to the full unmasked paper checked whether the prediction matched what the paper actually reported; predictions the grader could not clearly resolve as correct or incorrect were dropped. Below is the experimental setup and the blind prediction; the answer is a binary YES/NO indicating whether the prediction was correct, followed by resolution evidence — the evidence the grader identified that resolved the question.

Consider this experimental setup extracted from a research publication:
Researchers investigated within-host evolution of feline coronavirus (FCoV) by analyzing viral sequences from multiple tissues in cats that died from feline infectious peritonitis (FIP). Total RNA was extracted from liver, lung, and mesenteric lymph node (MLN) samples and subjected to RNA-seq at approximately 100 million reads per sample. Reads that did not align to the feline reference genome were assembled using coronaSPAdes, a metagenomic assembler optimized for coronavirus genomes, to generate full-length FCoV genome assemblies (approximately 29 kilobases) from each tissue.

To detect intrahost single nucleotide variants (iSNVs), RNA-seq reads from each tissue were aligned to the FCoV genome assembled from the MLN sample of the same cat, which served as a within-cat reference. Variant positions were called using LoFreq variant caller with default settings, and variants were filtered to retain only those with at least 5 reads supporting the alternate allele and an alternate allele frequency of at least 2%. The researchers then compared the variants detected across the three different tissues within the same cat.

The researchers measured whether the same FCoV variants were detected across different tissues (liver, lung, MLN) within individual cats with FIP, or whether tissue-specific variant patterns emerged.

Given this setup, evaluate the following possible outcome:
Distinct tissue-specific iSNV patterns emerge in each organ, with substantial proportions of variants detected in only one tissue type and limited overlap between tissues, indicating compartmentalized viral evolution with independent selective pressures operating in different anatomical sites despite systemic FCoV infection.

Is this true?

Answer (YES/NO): YES